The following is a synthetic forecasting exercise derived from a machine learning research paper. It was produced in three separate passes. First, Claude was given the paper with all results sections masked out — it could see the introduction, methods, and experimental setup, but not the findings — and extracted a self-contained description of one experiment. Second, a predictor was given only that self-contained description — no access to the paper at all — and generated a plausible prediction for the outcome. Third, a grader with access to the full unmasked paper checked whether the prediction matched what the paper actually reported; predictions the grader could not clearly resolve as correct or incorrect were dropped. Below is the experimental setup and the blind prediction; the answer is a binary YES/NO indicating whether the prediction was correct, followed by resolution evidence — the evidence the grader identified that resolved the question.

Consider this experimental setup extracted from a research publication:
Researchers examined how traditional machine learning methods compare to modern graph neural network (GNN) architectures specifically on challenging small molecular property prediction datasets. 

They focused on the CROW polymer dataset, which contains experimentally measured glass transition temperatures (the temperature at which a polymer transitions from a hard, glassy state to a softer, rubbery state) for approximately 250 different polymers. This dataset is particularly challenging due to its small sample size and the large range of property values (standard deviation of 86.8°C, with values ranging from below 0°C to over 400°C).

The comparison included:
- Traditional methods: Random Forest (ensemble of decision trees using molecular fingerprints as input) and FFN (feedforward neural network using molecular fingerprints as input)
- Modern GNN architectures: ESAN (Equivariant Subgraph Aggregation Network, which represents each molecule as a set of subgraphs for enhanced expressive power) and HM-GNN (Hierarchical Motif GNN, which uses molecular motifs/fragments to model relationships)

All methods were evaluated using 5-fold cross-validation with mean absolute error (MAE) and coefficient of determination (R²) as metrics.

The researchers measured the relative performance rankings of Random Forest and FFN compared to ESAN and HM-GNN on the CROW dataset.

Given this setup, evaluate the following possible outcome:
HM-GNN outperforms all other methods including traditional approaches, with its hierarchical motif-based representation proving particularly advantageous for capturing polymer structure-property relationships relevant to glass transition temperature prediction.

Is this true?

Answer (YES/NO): NO